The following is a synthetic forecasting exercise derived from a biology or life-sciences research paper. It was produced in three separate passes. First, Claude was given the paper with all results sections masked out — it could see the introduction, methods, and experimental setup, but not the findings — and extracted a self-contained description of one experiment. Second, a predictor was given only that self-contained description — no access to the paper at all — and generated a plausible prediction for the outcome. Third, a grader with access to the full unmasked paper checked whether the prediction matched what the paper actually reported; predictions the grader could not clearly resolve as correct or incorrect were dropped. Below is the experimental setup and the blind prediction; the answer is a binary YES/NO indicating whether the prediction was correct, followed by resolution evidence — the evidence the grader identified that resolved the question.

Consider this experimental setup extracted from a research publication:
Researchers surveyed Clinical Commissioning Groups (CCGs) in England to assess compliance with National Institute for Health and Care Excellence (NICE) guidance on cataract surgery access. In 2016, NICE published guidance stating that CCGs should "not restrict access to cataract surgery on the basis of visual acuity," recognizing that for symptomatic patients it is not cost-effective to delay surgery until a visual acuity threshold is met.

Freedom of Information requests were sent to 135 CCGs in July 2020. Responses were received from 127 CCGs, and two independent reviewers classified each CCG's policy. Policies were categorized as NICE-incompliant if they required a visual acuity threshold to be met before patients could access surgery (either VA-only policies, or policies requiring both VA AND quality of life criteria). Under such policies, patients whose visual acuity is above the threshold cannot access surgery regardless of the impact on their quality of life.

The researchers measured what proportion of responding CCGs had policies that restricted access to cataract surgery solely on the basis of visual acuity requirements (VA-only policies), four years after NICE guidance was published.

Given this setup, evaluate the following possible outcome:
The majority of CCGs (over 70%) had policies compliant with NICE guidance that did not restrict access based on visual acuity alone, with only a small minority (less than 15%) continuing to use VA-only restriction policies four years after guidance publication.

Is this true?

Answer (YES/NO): NO